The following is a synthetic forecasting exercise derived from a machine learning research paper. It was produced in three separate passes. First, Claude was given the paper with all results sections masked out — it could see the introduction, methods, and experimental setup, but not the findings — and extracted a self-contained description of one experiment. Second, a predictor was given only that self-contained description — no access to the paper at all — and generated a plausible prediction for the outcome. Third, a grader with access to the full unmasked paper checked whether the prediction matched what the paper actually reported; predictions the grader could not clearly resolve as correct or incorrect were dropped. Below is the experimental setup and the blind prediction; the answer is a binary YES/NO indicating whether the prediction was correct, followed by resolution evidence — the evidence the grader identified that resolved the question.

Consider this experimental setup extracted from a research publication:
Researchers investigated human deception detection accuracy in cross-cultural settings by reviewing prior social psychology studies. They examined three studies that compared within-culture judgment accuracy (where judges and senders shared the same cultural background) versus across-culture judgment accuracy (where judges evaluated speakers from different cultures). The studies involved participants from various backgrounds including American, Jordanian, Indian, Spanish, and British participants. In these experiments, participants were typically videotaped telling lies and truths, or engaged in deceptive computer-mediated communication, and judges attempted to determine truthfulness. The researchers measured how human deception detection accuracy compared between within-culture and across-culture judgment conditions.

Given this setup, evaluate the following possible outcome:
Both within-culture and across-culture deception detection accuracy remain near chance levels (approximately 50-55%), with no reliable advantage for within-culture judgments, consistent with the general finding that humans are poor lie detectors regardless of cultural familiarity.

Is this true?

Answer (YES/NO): NO